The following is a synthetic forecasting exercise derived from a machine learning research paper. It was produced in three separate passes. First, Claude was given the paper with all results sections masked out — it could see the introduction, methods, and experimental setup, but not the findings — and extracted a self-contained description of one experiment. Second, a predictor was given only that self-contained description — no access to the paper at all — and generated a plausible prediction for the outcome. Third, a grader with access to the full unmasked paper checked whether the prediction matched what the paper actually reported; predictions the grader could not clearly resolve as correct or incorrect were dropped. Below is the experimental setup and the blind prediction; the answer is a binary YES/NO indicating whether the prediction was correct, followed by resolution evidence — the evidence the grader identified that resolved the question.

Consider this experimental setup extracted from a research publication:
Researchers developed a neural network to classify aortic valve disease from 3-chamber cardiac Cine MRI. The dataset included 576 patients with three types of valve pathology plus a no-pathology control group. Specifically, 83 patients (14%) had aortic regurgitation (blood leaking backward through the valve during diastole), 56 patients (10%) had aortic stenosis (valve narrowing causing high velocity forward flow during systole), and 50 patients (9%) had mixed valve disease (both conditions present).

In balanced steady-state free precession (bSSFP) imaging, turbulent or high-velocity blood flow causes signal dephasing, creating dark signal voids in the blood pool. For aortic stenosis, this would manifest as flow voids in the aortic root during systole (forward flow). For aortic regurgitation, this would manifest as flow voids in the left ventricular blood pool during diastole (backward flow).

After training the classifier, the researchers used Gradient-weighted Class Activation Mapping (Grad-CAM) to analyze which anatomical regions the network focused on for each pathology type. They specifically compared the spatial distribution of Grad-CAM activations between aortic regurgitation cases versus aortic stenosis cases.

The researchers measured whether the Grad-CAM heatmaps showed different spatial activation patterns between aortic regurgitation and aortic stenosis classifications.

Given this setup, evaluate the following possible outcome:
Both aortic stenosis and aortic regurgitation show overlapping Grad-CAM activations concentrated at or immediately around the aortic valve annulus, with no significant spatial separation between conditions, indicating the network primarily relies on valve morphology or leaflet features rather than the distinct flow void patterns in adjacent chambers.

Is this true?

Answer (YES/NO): NO